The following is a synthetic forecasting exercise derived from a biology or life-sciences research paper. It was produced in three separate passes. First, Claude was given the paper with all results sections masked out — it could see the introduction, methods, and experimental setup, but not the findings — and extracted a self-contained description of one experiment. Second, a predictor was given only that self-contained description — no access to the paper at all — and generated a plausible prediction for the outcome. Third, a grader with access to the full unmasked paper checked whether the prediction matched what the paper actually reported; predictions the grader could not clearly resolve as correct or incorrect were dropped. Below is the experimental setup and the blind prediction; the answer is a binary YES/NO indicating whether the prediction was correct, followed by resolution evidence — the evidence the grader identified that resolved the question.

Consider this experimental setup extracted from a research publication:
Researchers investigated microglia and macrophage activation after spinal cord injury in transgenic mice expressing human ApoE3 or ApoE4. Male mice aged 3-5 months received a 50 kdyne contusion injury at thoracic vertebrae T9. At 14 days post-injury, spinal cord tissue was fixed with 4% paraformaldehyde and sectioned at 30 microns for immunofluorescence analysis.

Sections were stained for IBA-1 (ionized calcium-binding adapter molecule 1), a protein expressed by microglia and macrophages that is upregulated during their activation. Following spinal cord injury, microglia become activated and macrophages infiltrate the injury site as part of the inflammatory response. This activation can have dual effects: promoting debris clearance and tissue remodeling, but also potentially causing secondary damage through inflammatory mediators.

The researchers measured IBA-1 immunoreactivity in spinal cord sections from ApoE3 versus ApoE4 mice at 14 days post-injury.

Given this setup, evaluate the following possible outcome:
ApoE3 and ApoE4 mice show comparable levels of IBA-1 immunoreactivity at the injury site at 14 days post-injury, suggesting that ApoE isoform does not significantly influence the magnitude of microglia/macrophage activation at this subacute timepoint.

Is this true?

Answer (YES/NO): NO